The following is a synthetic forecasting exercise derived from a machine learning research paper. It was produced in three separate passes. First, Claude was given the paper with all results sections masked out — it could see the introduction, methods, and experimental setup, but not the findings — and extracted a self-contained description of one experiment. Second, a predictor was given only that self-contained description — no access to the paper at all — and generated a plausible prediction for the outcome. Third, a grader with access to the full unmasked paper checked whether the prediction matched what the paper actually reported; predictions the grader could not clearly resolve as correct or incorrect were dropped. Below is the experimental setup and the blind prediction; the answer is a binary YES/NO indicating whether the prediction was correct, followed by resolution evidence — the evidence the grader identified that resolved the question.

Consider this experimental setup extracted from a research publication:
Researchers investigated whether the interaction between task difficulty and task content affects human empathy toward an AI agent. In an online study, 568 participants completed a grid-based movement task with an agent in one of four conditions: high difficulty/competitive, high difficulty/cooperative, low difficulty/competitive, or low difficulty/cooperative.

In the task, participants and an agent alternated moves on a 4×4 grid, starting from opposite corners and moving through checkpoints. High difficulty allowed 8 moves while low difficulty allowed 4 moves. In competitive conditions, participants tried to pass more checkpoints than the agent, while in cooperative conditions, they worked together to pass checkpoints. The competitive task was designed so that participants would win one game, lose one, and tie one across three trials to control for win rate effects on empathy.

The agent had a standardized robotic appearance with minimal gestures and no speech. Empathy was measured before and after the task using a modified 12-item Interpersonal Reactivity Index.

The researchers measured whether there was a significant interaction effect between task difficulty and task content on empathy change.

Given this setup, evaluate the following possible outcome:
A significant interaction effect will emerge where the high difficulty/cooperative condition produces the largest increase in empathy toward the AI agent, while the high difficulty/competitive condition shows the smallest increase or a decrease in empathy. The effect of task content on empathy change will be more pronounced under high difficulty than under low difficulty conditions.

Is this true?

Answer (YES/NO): NO